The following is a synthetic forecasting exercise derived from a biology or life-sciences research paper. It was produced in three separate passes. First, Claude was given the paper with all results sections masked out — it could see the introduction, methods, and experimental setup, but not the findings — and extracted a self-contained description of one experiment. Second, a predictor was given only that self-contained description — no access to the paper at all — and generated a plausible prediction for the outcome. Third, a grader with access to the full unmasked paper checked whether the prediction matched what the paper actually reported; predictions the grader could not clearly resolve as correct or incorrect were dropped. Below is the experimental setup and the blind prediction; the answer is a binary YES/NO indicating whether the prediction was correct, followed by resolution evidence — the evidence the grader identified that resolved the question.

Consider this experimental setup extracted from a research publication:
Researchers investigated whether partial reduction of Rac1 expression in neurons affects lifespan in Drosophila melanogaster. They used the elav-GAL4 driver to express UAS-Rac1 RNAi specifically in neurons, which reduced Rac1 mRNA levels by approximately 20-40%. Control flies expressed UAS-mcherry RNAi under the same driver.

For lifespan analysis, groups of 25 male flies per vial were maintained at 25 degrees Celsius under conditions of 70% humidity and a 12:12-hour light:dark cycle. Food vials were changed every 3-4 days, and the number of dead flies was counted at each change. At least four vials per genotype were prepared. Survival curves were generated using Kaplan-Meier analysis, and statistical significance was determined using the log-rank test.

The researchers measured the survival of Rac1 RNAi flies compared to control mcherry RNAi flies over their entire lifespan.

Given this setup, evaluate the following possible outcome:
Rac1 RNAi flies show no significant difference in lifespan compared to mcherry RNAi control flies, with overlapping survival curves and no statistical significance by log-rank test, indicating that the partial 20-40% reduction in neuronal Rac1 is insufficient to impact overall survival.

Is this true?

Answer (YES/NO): YES